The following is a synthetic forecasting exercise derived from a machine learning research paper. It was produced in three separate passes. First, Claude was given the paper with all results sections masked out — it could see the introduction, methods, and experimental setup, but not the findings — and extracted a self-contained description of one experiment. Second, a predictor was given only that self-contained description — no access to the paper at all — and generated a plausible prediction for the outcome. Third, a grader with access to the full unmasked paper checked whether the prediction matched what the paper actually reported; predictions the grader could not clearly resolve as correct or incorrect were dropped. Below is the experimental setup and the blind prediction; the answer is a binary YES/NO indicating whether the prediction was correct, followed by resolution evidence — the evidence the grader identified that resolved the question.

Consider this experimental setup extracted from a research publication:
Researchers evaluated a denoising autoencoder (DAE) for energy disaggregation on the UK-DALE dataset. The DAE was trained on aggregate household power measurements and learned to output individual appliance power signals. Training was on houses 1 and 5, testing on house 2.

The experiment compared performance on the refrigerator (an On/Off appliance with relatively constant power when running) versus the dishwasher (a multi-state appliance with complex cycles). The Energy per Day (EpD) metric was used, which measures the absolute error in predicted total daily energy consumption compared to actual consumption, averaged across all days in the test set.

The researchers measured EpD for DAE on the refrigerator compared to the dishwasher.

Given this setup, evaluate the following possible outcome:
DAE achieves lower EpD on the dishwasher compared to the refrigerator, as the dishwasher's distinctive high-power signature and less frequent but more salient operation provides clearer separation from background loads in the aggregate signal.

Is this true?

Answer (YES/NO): NO